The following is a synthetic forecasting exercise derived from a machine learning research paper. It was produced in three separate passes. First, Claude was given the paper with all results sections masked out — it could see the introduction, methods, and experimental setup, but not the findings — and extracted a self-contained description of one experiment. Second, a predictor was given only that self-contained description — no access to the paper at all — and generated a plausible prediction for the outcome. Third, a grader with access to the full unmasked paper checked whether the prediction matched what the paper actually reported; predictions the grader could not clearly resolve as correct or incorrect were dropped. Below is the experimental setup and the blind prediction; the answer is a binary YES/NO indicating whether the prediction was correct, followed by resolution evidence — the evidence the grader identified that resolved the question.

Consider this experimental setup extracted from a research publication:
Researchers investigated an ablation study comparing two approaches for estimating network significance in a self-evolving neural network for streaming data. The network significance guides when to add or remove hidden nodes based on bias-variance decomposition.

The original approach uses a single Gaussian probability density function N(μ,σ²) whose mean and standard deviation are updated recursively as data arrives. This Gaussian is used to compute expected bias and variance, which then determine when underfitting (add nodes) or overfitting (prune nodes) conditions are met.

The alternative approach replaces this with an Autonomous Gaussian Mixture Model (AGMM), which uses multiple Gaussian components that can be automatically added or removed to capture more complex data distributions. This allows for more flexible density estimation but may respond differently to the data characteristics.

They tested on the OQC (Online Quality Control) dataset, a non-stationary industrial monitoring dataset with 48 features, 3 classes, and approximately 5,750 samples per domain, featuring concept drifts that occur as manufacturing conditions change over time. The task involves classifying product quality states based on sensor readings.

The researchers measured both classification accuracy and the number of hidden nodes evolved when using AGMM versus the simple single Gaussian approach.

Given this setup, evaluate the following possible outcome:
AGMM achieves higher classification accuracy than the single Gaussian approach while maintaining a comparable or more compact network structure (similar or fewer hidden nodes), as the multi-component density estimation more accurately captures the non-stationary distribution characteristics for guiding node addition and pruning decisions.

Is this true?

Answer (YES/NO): NO